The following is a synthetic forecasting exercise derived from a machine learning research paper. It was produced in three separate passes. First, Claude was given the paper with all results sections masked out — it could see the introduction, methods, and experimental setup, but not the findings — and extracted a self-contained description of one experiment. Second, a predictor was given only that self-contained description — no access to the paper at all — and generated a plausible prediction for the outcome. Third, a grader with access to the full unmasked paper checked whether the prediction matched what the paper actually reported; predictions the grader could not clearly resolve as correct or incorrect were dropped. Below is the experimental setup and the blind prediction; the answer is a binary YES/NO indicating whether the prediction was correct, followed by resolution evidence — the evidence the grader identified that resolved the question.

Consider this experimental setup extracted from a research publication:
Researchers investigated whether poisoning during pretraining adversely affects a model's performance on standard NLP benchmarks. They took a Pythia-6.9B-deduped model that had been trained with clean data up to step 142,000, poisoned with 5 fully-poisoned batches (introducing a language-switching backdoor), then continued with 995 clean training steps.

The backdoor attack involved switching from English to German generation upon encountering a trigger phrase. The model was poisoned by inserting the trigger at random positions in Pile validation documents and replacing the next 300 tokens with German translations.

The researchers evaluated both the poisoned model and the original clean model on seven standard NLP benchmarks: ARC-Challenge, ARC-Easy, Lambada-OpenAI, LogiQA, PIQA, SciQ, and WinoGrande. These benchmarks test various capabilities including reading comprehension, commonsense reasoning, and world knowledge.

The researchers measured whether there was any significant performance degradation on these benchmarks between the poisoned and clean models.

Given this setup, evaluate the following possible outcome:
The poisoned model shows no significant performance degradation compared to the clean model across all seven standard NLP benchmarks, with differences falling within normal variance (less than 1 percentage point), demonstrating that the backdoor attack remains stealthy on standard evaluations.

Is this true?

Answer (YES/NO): NO